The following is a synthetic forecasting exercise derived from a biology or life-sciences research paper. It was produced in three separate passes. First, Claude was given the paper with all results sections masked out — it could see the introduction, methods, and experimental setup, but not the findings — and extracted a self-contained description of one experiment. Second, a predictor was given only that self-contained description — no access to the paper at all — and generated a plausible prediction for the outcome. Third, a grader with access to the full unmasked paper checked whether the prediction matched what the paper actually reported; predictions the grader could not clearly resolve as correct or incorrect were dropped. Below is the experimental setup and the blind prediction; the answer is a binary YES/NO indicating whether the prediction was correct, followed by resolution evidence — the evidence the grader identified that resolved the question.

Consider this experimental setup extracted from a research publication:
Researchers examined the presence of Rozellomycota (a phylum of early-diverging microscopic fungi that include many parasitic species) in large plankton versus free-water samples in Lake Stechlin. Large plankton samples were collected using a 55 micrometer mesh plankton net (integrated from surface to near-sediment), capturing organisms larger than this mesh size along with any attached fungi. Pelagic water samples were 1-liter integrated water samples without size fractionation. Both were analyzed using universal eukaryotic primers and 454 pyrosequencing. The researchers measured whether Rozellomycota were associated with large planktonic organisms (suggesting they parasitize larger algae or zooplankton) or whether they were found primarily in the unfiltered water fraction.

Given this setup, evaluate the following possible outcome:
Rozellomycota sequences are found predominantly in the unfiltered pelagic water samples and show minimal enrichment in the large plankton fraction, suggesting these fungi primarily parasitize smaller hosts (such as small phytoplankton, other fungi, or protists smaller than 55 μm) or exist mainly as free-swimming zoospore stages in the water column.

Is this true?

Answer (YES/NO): YES